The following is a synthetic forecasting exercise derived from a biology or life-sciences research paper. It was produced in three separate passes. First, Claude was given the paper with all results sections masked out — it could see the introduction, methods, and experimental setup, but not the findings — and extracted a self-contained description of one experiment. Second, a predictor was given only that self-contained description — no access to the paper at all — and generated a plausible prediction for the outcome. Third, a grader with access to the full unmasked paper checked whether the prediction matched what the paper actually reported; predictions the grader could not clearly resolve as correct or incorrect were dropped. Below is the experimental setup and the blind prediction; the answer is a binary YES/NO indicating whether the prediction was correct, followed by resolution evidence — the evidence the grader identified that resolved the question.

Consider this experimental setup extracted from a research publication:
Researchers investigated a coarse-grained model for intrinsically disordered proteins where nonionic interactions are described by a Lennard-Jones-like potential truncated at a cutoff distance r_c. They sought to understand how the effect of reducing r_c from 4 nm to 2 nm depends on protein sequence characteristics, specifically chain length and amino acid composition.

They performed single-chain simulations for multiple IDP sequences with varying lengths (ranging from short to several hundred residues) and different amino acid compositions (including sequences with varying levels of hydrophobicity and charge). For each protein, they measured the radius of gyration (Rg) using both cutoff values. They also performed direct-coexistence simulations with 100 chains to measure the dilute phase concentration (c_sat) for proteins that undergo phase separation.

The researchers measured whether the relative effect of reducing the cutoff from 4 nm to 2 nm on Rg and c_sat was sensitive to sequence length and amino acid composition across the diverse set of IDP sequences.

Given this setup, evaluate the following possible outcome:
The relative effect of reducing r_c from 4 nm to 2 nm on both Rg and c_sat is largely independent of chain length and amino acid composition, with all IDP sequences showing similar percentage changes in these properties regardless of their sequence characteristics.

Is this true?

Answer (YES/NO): NO